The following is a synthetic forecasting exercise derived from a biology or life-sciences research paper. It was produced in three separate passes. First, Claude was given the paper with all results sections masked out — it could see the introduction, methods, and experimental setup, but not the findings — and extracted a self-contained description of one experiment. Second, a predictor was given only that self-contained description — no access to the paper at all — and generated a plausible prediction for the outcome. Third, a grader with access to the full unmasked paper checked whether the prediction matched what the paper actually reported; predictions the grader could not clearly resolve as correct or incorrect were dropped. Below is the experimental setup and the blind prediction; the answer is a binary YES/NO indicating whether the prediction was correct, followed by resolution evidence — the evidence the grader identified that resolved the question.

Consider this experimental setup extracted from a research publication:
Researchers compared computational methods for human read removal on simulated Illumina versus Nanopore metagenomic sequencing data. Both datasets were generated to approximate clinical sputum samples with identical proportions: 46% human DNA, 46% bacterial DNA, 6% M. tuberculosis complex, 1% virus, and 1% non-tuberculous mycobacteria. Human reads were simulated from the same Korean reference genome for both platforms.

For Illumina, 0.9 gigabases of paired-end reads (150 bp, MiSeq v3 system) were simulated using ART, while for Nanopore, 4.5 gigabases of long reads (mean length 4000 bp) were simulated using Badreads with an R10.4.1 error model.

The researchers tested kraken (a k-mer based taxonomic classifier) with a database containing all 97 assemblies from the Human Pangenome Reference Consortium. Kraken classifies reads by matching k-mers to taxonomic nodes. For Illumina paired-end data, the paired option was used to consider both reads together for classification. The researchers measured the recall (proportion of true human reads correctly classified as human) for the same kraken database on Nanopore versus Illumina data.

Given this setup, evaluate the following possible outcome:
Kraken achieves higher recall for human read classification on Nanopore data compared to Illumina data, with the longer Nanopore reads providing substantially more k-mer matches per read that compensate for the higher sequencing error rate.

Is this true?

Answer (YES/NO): YES